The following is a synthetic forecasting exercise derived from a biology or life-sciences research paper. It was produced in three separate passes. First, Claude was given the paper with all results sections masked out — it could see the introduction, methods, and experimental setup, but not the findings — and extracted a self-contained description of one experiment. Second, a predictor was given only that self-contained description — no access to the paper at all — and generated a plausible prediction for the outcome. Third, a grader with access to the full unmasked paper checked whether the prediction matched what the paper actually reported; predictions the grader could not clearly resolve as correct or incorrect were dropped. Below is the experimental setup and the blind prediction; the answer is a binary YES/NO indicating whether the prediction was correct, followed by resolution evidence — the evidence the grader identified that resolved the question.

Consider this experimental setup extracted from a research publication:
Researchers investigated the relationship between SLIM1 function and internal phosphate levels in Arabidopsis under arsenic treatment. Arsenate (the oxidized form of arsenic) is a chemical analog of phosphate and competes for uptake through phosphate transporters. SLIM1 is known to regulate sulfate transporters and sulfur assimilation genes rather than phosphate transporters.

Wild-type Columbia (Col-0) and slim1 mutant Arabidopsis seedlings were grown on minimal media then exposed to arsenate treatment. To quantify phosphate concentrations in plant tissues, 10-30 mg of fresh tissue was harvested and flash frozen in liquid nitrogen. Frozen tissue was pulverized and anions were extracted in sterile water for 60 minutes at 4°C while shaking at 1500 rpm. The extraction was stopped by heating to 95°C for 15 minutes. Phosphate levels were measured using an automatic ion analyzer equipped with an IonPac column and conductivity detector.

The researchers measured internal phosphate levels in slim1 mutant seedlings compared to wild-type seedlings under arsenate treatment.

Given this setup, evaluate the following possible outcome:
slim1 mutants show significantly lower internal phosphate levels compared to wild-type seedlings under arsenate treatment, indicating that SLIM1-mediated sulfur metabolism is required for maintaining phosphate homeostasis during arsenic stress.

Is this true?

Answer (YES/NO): NO